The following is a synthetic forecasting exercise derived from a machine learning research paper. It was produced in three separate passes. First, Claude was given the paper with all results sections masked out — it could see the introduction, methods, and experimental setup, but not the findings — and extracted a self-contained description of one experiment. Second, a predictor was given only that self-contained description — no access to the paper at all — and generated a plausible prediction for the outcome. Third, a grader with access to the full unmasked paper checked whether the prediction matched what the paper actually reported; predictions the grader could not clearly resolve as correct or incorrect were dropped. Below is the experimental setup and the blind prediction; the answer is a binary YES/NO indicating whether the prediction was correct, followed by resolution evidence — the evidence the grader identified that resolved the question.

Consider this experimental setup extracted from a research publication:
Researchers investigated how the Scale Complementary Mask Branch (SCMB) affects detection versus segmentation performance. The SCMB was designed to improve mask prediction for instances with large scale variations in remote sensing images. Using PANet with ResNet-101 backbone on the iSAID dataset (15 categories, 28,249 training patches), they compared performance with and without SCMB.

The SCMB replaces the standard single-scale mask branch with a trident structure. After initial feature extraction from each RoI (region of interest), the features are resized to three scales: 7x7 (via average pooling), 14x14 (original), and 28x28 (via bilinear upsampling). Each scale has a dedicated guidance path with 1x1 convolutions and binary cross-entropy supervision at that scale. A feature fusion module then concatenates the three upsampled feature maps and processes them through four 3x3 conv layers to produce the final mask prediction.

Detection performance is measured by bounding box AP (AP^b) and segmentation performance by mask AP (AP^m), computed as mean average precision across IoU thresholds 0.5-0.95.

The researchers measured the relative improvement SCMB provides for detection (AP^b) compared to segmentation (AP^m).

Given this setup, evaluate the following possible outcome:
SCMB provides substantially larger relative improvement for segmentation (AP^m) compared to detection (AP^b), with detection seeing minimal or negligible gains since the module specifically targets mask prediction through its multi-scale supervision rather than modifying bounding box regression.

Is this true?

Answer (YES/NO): YES